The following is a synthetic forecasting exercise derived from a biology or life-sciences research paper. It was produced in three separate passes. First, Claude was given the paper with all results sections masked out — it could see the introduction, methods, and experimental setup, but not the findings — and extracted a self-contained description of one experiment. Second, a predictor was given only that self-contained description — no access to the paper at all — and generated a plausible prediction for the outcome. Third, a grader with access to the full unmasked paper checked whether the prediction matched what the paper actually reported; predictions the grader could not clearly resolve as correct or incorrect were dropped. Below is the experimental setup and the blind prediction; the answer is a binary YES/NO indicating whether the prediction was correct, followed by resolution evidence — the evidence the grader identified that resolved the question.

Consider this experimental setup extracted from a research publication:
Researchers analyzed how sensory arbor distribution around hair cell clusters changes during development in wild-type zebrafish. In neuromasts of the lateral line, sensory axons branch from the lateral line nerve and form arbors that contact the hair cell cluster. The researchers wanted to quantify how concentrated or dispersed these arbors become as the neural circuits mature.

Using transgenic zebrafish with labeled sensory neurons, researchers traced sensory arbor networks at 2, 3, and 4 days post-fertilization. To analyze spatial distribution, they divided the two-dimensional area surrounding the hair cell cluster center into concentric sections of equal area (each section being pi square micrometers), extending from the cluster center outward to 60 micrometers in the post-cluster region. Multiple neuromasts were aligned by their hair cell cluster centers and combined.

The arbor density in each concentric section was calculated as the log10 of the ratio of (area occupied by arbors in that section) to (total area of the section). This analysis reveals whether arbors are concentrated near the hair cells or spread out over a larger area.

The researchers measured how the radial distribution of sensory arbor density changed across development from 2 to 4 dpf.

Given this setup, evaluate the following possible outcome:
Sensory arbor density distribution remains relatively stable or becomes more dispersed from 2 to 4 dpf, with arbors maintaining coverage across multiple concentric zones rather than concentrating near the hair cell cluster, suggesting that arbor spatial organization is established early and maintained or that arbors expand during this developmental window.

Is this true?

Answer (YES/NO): NO